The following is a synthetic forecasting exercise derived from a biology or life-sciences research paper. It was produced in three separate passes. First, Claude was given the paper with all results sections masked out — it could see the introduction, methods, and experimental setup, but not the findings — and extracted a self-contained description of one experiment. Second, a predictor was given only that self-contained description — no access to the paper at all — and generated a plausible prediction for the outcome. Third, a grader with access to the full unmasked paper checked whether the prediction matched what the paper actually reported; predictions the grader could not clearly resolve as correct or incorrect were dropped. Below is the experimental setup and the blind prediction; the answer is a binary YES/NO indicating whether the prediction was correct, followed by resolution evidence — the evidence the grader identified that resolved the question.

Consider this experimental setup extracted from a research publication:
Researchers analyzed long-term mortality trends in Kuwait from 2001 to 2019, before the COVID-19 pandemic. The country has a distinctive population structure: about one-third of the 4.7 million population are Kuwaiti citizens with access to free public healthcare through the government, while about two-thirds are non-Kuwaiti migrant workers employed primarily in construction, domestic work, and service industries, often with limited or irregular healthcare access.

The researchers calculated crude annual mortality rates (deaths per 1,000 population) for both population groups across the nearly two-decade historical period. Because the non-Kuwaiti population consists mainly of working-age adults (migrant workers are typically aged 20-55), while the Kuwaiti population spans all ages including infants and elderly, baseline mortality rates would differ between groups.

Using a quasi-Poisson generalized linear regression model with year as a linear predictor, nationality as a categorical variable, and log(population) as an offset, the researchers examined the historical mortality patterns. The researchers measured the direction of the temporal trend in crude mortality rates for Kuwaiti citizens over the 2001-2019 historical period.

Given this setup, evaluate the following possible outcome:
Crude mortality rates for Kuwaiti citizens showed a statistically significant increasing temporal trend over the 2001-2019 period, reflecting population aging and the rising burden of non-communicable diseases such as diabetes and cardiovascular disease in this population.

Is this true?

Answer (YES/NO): NO